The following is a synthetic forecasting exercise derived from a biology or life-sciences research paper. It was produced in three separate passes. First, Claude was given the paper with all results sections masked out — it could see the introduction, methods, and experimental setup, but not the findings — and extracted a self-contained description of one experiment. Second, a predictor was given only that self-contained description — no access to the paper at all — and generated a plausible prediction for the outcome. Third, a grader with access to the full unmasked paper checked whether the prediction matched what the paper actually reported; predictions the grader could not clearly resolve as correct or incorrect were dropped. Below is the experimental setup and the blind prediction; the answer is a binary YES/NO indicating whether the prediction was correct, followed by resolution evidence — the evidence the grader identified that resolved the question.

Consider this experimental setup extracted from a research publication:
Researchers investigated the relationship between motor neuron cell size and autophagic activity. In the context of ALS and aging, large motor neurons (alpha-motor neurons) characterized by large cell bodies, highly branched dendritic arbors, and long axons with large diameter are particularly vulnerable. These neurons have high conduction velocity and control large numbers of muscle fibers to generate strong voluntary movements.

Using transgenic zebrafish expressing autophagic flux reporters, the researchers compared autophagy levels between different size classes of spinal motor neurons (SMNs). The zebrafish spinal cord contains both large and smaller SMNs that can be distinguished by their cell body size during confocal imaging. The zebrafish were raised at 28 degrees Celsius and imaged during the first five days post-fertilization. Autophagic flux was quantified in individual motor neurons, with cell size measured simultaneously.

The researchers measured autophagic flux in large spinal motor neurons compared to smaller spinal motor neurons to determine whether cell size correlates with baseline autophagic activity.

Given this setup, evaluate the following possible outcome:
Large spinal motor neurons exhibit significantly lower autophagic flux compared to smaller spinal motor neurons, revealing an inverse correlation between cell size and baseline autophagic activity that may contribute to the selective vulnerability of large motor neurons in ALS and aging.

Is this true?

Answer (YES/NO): NO